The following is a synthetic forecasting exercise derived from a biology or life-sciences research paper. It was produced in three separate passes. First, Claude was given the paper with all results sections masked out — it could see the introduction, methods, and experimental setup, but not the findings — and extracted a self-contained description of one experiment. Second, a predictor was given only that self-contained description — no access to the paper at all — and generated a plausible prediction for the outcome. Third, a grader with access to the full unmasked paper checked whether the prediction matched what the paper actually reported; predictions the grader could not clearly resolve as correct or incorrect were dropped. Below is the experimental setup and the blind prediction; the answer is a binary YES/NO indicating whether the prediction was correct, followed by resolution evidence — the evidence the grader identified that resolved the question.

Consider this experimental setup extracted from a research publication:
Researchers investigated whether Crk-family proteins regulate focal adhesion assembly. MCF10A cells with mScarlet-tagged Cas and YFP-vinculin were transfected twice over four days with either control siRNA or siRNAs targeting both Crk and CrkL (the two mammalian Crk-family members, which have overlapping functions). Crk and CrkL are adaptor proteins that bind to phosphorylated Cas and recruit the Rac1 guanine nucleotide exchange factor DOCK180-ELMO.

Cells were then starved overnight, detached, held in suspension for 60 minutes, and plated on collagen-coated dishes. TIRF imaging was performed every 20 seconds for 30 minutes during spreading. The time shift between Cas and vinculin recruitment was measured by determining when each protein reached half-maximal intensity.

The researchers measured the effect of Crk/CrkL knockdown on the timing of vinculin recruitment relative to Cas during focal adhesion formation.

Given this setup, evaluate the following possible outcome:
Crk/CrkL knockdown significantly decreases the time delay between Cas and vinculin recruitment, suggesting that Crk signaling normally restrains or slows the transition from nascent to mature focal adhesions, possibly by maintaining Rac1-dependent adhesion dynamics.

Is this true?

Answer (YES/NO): NO